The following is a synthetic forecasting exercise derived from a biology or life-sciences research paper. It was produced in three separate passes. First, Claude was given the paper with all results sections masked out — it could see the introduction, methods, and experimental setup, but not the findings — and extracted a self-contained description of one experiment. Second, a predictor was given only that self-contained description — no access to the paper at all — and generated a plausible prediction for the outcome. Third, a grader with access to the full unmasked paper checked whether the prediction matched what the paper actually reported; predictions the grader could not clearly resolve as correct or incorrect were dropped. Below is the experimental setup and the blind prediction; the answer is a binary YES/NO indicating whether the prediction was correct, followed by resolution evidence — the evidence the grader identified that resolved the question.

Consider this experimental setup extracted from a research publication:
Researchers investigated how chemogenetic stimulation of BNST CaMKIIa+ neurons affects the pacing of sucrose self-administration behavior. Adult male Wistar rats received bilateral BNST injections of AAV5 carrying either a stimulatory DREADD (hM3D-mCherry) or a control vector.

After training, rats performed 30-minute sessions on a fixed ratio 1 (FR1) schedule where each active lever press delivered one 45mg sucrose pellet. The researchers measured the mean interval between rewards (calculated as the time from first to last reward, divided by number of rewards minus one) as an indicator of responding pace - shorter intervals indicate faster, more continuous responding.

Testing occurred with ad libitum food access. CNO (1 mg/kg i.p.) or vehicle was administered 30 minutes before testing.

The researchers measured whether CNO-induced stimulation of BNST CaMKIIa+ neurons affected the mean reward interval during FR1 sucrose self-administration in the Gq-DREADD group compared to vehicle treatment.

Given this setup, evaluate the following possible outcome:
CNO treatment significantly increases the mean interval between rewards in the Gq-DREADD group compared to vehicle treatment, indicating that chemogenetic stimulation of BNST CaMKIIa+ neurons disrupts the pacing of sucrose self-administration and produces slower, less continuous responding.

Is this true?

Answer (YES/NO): NO